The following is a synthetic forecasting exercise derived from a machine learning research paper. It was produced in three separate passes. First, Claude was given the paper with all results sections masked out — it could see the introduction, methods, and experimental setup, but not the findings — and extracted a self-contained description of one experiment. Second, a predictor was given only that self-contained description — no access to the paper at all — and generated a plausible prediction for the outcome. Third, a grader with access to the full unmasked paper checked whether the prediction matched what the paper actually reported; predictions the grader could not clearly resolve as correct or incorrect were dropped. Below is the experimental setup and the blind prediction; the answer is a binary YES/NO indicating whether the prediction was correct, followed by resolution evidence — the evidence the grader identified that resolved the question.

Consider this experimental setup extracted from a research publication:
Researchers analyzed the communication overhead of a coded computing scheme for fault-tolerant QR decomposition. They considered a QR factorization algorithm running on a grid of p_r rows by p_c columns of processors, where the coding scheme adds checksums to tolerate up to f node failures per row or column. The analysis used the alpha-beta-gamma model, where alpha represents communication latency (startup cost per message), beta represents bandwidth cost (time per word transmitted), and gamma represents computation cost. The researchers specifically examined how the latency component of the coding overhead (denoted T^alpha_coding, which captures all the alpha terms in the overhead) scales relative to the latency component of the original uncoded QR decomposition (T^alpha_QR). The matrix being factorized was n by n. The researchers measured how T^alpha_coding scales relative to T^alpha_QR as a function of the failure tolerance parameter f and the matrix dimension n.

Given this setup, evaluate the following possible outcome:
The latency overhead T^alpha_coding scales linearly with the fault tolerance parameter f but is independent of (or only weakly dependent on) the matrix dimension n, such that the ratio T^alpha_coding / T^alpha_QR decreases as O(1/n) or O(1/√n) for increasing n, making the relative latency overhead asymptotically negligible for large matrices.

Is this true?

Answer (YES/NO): YES